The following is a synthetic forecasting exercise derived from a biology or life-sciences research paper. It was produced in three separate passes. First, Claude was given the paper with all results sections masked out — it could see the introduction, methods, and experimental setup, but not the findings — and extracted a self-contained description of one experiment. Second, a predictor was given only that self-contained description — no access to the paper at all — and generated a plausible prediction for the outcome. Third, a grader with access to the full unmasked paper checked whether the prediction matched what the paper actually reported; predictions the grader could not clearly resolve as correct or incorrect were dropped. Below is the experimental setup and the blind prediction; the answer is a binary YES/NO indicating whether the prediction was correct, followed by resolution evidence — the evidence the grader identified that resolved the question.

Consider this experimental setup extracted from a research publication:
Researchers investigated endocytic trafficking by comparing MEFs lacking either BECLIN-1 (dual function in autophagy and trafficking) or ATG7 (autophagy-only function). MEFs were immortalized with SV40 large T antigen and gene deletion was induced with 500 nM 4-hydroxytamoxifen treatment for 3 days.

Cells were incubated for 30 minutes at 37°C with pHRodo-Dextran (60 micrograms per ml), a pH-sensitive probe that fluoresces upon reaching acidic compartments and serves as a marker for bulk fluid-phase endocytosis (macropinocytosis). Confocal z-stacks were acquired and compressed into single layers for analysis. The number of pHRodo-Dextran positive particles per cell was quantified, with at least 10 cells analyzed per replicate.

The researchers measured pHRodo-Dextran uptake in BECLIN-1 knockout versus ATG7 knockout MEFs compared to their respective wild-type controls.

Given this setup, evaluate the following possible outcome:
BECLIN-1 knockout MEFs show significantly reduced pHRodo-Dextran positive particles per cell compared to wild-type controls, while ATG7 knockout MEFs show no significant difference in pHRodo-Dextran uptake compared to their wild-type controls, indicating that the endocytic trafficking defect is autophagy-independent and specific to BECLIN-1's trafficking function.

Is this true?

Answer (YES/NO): YES